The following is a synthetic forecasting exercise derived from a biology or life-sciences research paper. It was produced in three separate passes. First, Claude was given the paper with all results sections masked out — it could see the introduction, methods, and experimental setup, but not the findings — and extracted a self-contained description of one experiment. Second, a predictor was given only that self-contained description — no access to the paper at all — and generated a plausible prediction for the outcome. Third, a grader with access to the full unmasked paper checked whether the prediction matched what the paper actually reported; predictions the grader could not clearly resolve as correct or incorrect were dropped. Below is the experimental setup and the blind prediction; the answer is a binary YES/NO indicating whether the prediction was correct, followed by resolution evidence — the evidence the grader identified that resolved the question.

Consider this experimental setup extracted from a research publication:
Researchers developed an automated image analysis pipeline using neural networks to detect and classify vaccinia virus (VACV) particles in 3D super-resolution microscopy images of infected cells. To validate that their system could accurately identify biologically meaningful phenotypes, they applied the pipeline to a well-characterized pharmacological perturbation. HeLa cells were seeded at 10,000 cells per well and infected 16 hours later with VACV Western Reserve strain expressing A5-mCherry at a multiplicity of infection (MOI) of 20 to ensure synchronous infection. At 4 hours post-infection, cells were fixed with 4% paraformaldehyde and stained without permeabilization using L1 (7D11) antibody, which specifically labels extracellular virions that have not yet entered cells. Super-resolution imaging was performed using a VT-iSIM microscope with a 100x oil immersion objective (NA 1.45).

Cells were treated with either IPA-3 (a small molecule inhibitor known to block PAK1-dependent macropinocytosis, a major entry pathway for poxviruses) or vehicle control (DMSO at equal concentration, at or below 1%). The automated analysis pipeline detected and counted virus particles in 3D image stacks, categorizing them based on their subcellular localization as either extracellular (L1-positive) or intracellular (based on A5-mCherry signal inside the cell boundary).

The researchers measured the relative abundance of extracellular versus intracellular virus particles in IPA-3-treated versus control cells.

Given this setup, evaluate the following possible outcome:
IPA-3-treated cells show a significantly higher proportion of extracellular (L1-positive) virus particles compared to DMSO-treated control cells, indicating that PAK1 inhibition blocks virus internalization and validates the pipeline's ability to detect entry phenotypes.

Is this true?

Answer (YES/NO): YES